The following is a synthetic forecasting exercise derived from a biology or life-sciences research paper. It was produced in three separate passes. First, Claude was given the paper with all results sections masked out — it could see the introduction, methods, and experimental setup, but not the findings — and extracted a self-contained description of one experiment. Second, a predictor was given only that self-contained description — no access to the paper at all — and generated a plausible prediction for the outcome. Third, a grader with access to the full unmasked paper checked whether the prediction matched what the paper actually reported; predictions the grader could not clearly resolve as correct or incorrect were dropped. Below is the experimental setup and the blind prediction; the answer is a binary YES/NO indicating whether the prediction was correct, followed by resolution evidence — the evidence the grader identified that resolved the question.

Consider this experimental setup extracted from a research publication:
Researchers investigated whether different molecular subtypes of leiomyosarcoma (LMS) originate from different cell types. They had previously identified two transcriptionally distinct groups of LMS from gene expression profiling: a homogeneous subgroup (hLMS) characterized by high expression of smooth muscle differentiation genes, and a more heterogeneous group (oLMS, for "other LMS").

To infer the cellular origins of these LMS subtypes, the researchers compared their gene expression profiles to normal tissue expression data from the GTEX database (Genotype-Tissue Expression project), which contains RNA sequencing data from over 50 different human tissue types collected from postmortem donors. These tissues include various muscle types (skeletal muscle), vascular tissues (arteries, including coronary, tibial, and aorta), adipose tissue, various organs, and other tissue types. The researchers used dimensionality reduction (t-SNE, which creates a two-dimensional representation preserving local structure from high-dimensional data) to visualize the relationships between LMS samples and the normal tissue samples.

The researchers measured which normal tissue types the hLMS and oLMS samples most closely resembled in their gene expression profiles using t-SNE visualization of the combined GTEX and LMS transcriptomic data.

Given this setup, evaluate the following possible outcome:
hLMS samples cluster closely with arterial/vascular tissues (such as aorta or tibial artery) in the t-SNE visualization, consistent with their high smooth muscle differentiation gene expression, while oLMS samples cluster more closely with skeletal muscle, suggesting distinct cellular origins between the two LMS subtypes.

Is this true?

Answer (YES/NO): NO